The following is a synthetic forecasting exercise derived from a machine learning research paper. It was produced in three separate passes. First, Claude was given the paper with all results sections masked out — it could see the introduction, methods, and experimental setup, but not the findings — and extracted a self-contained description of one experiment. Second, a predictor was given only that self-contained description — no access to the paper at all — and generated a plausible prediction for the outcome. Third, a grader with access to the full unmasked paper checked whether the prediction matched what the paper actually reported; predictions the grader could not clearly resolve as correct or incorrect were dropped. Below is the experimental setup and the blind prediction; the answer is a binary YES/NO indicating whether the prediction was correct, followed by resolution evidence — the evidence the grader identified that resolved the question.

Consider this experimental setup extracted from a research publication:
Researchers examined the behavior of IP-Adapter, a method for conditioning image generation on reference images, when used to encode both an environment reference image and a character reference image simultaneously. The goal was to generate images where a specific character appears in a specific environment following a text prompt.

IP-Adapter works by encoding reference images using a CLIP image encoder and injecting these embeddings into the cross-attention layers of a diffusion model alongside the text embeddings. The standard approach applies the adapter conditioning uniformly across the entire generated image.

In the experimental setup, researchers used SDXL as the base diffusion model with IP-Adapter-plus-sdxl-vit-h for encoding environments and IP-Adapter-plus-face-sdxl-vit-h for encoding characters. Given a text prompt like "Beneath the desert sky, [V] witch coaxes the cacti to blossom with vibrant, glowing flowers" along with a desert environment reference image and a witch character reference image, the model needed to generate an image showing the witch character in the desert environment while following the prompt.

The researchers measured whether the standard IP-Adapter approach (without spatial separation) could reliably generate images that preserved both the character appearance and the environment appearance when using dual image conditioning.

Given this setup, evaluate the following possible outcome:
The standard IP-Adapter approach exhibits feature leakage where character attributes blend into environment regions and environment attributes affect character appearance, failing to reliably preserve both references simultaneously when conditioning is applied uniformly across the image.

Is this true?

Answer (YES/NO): NO